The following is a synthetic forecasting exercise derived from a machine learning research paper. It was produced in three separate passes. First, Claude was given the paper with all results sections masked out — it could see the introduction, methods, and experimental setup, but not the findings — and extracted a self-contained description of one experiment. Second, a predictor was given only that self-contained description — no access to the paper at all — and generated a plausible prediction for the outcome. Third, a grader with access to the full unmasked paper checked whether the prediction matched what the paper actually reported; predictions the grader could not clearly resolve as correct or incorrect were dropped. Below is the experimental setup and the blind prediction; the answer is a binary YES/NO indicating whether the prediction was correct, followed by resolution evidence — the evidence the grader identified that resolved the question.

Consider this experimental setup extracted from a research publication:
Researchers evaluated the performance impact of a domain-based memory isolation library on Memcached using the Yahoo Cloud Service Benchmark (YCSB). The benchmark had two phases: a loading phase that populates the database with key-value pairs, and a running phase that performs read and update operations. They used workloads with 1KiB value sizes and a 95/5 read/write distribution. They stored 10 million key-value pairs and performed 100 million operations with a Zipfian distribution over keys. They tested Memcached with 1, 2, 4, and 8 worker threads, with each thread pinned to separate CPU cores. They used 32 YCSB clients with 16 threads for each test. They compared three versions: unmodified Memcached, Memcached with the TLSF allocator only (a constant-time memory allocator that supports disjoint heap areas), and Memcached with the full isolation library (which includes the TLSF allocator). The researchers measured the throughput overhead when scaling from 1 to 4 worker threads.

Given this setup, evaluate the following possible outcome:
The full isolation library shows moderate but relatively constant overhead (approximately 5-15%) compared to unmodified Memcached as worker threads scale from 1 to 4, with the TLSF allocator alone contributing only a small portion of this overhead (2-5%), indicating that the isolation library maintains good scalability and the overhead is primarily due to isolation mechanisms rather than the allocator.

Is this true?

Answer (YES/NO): NO